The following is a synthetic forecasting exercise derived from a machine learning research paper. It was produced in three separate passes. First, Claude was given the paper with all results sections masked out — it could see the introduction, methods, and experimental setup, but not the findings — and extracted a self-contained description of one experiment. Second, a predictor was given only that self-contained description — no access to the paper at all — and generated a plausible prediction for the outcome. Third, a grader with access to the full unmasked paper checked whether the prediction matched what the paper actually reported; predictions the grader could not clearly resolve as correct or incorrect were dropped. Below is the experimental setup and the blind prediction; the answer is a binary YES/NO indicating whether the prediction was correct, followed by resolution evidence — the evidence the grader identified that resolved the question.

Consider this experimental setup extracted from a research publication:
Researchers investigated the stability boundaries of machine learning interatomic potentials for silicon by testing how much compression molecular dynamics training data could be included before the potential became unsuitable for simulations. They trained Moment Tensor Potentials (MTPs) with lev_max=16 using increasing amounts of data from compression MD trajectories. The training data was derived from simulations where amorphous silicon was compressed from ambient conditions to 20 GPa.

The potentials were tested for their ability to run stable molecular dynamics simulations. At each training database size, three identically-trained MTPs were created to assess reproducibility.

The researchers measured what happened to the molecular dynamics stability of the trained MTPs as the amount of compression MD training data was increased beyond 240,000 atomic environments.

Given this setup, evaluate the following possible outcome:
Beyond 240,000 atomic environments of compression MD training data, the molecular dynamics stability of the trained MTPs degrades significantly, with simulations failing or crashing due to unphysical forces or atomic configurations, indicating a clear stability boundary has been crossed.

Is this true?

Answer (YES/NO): YES